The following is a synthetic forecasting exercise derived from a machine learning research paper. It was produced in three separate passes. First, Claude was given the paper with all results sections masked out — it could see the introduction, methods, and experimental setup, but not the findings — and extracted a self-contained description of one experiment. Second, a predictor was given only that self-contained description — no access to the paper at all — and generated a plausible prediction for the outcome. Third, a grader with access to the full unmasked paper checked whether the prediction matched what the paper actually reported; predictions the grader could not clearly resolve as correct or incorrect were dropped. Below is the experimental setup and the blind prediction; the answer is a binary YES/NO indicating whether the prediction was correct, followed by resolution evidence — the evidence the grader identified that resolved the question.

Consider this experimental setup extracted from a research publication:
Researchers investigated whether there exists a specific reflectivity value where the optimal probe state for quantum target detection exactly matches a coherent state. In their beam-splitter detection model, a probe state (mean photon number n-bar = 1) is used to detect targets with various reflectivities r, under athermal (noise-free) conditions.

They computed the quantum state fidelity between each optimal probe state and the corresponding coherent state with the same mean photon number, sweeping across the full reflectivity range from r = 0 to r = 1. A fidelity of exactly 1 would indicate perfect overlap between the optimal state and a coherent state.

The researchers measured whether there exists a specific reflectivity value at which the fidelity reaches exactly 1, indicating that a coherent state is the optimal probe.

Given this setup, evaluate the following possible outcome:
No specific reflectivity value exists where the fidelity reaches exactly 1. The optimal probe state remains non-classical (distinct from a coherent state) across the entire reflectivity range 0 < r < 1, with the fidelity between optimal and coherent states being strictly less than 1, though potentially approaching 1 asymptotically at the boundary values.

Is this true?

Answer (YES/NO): YES